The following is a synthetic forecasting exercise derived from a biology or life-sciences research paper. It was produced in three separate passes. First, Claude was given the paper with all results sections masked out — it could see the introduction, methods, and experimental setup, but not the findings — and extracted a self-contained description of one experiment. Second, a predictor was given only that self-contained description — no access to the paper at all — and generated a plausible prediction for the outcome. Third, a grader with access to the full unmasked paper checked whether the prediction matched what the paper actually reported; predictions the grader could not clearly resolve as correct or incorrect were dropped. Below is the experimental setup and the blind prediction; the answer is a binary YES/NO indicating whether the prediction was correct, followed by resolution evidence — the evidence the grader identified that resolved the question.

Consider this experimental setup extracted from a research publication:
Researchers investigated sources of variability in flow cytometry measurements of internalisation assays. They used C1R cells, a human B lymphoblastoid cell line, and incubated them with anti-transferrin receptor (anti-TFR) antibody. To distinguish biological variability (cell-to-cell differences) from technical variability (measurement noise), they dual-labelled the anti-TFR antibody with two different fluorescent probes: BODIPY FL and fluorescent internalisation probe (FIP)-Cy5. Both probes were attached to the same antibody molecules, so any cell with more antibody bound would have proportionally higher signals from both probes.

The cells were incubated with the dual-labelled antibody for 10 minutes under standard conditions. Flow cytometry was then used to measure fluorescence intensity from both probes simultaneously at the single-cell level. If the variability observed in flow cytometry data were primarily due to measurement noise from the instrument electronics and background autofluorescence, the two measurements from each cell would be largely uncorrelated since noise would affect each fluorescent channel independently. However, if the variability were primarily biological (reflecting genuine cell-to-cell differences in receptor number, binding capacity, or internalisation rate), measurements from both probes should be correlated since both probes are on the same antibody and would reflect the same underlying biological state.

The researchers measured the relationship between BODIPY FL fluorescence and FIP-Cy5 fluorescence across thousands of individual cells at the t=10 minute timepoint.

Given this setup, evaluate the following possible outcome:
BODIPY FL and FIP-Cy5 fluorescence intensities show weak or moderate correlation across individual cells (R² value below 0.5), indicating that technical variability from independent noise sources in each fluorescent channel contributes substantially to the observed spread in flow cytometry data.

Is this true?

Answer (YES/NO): NO